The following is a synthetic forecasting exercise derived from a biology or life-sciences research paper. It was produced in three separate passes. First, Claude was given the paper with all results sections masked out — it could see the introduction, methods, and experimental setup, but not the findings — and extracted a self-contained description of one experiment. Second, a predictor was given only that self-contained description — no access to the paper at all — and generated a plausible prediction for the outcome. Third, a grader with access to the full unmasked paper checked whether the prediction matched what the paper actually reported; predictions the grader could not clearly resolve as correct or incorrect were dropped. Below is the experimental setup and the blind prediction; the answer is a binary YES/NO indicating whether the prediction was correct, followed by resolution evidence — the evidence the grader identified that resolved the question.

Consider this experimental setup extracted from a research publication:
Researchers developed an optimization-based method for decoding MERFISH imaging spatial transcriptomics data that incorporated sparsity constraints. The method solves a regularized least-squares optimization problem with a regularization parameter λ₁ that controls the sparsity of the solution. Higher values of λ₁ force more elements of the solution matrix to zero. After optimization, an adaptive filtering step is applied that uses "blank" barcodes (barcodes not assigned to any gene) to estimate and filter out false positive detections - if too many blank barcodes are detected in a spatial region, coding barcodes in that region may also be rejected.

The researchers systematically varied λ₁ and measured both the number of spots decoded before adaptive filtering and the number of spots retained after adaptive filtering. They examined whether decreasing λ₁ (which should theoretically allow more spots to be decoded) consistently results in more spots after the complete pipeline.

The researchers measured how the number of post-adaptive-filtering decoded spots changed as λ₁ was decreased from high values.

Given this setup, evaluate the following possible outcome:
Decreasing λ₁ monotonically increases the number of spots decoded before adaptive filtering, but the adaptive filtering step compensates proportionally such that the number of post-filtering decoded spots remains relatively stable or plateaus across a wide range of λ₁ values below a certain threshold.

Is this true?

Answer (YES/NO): NO